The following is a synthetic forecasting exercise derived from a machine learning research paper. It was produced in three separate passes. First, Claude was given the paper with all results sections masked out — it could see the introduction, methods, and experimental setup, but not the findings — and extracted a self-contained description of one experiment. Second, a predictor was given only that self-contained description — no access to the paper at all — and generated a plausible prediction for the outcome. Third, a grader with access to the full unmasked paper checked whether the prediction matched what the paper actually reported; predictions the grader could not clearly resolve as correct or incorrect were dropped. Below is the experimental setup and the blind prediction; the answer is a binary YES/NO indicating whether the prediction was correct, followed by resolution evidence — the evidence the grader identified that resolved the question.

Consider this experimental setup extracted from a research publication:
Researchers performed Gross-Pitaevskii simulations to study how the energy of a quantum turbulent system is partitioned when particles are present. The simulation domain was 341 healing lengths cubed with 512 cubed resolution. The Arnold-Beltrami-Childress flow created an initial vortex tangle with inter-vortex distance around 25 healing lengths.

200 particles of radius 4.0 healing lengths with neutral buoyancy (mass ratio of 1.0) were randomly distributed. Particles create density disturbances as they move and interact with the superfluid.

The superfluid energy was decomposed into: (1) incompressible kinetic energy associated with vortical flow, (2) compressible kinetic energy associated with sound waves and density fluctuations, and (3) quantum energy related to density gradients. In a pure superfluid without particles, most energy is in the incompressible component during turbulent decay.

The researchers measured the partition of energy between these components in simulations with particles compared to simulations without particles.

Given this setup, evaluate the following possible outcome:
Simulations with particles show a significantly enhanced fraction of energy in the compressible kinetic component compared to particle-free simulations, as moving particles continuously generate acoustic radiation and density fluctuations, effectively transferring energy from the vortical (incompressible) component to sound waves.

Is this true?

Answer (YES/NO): NO